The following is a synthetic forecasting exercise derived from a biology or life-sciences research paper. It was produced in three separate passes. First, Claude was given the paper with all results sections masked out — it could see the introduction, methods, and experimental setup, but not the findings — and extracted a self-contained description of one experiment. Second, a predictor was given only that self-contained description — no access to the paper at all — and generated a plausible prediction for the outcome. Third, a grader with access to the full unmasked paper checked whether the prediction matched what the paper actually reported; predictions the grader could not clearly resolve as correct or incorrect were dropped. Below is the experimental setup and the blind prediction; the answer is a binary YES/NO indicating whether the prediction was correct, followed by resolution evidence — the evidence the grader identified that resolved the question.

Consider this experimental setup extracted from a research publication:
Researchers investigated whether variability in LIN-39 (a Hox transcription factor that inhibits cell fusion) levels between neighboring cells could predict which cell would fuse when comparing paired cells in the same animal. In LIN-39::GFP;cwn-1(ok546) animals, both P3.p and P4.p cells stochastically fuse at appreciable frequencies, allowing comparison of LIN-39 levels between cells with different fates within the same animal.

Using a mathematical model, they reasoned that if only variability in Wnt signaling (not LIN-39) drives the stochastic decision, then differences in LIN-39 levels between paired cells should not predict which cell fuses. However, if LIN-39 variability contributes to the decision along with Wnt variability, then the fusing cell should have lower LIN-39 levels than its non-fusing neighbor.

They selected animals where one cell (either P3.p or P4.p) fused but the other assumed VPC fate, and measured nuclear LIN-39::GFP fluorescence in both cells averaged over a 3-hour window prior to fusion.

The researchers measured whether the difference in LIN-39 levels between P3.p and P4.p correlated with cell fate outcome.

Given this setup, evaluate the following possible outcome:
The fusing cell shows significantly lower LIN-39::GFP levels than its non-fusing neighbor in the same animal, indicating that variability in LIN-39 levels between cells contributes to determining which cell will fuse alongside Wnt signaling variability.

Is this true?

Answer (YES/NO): YES